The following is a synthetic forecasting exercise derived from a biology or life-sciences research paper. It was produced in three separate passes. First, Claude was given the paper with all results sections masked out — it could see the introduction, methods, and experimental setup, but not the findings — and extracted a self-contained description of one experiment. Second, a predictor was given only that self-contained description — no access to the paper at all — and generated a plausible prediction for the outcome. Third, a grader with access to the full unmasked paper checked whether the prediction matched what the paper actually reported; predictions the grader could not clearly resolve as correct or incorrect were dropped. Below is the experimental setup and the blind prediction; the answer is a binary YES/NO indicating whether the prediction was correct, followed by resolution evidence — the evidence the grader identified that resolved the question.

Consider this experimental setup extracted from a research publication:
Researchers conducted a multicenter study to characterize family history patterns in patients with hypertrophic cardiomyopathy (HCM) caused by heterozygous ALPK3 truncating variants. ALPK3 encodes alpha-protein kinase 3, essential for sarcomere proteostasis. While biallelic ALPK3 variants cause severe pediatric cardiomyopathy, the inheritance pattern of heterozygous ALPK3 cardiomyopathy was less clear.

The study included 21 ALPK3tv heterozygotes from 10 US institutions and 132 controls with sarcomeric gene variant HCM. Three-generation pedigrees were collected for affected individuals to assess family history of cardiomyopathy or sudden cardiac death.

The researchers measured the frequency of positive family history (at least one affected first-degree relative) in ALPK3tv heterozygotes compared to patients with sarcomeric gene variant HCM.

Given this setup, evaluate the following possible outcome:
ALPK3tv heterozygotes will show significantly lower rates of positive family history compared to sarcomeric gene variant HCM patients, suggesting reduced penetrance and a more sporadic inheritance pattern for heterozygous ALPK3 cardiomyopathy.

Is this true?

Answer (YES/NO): YES